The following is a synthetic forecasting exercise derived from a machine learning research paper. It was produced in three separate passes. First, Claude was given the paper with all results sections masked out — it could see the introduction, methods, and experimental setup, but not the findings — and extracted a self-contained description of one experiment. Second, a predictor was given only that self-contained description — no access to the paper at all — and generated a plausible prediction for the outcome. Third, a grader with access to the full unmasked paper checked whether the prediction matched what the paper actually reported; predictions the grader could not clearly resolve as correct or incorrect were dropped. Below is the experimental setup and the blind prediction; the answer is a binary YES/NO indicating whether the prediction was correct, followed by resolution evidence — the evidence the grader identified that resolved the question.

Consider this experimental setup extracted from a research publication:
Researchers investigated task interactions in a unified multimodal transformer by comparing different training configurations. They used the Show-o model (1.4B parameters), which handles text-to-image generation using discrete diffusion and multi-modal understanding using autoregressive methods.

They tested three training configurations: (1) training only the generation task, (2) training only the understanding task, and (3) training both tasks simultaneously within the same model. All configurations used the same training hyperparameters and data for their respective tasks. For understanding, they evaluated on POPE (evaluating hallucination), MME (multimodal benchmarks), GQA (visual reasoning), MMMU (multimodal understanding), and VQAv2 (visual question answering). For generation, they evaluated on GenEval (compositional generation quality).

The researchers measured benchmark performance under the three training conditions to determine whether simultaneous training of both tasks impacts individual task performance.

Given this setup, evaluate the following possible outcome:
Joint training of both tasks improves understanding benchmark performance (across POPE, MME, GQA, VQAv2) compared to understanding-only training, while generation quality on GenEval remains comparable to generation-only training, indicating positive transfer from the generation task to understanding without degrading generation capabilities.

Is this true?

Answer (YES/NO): NO